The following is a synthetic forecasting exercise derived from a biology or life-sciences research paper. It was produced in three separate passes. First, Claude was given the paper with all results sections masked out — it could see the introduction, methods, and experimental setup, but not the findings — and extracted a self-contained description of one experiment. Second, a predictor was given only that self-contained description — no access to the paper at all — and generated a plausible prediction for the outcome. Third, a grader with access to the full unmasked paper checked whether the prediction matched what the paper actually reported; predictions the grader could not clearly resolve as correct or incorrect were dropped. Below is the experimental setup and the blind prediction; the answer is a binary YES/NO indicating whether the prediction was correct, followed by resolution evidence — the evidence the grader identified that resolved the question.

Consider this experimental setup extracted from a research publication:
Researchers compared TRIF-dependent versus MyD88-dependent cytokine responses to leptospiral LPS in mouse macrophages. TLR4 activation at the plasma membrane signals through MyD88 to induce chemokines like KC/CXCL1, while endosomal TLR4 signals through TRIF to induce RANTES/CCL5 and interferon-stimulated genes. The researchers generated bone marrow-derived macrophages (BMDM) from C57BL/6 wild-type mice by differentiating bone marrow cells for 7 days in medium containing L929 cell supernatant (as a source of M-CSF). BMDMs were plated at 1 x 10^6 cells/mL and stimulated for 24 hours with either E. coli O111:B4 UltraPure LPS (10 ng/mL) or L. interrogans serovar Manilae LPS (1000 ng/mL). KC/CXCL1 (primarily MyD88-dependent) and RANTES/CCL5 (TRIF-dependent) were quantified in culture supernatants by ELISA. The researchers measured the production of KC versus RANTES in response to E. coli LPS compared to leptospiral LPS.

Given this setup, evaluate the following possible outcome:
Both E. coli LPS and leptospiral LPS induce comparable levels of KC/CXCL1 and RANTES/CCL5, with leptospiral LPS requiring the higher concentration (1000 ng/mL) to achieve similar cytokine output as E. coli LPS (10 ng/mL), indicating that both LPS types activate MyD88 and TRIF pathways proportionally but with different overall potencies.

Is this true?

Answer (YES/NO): NO